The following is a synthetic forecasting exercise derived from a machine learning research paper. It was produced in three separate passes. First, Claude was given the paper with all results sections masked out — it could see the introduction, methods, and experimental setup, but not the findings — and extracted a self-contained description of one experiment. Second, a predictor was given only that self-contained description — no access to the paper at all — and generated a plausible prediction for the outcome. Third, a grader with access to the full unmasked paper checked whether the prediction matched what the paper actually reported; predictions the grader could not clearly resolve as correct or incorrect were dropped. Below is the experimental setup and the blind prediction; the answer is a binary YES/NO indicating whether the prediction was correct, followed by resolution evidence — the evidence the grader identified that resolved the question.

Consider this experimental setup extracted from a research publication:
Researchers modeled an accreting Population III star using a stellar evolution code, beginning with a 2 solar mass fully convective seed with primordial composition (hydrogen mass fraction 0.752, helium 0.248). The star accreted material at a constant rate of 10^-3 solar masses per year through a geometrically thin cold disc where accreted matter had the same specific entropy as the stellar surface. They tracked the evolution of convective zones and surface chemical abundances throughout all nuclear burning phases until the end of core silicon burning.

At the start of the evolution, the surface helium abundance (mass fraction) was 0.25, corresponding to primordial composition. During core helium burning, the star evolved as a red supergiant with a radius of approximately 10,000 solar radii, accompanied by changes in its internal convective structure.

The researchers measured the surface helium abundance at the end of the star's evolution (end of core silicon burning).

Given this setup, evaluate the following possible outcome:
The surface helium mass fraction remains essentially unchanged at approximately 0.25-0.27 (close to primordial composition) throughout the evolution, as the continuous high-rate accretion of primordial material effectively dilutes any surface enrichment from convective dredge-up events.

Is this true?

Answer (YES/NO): NO